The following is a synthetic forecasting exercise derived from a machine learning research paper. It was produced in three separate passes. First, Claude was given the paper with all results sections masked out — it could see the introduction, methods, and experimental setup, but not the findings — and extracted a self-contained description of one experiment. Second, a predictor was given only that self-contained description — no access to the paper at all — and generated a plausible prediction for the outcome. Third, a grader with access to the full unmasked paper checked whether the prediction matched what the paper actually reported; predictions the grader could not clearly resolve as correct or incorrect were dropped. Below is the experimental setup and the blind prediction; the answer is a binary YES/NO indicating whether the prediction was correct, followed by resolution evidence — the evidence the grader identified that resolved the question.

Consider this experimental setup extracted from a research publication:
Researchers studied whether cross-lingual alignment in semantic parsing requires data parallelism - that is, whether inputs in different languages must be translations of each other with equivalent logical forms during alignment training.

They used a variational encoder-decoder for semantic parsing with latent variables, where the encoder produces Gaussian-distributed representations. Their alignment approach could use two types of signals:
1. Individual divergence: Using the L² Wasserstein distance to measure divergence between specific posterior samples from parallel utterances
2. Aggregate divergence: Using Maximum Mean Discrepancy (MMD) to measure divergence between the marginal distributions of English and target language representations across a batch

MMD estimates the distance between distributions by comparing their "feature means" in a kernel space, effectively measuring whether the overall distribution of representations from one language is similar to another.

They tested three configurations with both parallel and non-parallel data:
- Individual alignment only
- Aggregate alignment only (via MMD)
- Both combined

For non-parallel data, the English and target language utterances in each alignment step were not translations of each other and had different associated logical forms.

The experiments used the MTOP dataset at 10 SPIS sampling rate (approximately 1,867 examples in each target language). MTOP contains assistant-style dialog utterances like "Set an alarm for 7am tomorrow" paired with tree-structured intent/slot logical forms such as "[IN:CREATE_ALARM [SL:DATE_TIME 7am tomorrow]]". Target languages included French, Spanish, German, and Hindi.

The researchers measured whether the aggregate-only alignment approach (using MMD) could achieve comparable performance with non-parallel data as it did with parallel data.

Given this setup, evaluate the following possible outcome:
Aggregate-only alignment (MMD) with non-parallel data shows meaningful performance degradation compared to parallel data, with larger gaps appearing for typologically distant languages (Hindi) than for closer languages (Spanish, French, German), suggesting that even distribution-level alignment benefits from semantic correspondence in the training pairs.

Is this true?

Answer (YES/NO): NO